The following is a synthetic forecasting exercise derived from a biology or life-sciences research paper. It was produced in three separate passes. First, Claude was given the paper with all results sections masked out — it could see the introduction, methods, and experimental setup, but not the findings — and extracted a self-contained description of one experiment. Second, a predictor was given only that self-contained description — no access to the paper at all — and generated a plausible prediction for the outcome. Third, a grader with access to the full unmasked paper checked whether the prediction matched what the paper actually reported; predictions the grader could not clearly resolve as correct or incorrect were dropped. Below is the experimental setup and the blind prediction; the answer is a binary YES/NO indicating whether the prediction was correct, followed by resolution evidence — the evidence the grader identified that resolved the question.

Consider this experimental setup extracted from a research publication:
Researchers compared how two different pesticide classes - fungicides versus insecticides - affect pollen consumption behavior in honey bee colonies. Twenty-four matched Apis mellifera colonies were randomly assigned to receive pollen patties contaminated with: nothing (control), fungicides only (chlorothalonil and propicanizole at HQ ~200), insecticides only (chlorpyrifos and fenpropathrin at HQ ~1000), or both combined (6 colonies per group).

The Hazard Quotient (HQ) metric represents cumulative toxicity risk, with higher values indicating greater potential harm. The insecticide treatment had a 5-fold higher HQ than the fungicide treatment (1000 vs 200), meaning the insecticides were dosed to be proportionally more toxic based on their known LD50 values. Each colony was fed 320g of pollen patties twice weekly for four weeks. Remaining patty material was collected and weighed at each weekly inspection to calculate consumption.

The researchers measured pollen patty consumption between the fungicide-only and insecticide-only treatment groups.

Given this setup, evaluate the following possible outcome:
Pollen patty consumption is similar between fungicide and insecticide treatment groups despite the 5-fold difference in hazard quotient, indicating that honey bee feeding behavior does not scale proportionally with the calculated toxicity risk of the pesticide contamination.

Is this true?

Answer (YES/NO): YES